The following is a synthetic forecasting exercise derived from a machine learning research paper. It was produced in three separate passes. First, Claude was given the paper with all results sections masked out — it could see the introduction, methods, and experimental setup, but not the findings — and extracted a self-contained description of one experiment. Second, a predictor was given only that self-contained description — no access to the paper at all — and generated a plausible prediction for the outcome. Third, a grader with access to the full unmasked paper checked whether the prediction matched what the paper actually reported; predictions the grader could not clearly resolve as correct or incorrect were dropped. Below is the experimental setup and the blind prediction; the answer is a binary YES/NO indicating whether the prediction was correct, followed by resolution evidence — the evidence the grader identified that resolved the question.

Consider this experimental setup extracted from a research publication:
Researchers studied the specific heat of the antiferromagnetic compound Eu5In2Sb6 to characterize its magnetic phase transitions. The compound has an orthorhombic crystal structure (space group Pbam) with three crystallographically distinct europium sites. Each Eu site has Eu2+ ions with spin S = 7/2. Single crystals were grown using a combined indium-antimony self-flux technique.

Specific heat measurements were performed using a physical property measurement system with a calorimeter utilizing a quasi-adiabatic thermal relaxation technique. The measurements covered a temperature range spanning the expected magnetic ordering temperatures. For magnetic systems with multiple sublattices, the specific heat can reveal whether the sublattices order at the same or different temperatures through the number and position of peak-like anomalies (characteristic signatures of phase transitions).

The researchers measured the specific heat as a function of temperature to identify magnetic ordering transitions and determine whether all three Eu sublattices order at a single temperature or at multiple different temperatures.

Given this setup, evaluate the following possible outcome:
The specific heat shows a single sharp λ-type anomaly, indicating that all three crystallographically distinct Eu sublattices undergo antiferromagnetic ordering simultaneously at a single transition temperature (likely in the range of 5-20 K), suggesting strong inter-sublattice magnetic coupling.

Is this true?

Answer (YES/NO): NO